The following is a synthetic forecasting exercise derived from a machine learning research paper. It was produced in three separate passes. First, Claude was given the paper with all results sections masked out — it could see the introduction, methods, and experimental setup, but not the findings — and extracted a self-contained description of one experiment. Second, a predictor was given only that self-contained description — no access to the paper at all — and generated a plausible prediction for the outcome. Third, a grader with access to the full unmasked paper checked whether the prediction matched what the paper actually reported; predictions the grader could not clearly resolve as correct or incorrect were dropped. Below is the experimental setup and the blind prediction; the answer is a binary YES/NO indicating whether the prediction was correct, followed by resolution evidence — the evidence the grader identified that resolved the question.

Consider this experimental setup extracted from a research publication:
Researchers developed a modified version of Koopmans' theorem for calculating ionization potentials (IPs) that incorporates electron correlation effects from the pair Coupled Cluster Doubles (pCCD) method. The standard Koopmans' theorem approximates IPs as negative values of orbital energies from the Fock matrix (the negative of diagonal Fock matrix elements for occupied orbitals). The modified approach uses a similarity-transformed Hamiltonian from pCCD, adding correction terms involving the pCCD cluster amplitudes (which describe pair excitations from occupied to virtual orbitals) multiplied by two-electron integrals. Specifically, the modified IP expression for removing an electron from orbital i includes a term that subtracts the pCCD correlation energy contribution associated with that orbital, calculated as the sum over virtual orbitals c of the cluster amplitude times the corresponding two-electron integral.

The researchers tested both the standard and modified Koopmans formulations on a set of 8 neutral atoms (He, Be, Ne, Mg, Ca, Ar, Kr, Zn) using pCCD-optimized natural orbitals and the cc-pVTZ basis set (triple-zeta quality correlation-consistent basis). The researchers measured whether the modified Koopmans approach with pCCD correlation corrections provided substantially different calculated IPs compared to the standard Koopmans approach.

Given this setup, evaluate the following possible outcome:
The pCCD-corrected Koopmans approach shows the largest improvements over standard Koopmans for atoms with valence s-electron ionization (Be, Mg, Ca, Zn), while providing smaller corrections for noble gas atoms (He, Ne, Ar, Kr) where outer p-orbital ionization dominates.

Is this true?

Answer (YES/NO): NO